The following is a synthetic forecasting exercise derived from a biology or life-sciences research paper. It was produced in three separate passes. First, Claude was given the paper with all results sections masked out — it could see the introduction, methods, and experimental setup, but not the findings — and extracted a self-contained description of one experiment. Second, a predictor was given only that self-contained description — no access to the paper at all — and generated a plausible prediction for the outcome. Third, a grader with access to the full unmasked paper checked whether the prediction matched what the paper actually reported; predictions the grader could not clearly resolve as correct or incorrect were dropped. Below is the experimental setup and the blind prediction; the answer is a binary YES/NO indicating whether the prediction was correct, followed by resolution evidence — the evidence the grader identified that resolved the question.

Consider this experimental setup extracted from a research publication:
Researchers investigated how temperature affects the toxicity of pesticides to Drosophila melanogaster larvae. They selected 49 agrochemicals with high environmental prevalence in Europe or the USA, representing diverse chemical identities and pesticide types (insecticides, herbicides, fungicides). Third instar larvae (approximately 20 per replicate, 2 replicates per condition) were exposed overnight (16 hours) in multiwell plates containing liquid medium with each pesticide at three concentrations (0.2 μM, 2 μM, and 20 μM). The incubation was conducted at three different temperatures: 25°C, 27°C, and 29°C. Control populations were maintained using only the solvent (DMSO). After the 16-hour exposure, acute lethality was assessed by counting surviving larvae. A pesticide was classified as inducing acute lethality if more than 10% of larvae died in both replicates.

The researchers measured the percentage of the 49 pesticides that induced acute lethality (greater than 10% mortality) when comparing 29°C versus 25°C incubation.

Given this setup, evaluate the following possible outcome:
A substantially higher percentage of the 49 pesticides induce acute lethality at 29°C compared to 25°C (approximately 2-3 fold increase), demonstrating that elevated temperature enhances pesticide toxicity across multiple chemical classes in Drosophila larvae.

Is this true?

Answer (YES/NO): YES